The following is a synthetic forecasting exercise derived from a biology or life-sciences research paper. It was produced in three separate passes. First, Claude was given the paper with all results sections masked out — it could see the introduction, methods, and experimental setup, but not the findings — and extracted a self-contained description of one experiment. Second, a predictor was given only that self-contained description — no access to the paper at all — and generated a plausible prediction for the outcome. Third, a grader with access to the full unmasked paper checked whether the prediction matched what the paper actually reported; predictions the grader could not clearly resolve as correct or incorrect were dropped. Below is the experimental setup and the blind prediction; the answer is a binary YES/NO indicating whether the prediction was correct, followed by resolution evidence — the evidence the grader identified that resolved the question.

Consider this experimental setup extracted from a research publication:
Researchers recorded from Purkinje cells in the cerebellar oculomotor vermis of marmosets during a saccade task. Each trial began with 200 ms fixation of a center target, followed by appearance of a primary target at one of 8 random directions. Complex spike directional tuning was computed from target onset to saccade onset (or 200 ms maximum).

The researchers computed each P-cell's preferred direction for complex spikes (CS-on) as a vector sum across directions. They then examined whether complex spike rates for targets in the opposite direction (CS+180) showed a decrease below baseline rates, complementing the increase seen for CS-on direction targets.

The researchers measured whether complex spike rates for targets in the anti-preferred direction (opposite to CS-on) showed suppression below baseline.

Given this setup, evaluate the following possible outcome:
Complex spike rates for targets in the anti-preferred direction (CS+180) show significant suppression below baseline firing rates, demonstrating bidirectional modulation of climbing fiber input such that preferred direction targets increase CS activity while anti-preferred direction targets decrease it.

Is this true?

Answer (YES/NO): YES